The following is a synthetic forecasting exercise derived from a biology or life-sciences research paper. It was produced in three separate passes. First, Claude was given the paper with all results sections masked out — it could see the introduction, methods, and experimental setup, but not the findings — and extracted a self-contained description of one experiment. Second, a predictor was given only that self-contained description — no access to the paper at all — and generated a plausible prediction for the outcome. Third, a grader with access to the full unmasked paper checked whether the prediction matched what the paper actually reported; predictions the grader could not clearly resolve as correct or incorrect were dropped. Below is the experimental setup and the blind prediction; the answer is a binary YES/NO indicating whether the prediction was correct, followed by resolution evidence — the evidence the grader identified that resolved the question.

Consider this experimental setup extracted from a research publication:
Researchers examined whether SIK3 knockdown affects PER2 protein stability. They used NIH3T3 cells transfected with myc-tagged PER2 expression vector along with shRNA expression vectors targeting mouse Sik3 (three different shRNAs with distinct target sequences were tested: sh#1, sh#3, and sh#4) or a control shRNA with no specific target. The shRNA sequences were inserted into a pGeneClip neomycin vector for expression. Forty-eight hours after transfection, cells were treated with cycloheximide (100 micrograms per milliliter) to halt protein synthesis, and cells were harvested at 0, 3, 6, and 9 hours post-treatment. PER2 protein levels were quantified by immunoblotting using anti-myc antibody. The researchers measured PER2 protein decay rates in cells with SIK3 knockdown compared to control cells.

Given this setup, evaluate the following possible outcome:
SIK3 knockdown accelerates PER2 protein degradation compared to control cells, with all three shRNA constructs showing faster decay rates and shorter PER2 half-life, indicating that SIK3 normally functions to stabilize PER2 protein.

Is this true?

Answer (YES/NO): NO